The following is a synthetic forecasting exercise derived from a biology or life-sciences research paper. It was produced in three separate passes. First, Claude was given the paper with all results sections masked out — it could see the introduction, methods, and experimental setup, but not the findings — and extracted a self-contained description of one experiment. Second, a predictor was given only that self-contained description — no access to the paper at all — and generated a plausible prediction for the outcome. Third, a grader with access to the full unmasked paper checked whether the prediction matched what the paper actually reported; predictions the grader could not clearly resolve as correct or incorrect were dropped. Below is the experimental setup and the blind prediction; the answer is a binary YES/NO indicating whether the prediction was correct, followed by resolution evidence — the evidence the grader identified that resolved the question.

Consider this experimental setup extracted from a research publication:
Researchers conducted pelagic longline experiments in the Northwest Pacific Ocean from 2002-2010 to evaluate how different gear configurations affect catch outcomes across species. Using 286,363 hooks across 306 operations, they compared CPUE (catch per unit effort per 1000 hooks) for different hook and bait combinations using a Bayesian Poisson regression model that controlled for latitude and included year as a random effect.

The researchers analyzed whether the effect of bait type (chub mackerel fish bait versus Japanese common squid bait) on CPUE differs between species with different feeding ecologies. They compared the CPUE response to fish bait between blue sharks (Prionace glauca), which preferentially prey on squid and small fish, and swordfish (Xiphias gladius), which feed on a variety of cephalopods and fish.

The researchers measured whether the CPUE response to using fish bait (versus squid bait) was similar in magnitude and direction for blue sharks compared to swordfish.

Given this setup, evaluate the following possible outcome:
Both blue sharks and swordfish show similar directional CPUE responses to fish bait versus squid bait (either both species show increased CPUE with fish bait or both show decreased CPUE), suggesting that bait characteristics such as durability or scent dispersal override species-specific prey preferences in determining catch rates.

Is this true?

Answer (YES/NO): NO